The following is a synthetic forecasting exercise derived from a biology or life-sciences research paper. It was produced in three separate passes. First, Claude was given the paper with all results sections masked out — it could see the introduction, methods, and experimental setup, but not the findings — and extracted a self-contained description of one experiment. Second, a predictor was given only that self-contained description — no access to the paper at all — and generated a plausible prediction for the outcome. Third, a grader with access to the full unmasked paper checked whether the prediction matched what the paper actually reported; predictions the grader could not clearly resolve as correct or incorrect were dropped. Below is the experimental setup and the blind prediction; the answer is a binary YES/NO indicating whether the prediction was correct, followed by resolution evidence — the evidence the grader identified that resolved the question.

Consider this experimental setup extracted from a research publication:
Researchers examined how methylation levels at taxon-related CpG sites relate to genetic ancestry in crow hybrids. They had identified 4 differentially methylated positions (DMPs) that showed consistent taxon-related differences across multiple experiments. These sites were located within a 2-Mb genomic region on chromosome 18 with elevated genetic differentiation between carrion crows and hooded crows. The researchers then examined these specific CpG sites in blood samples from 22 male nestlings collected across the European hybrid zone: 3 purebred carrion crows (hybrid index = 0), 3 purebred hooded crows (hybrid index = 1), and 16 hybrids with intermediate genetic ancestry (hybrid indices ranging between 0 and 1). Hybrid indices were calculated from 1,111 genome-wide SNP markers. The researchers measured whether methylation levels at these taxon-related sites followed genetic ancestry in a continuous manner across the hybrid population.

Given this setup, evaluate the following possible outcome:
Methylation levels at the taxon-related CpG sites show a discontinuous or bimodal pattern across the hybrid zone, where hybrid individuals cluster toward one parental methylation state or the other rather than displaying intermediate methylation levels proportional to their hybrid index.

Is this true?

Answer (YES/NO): NO